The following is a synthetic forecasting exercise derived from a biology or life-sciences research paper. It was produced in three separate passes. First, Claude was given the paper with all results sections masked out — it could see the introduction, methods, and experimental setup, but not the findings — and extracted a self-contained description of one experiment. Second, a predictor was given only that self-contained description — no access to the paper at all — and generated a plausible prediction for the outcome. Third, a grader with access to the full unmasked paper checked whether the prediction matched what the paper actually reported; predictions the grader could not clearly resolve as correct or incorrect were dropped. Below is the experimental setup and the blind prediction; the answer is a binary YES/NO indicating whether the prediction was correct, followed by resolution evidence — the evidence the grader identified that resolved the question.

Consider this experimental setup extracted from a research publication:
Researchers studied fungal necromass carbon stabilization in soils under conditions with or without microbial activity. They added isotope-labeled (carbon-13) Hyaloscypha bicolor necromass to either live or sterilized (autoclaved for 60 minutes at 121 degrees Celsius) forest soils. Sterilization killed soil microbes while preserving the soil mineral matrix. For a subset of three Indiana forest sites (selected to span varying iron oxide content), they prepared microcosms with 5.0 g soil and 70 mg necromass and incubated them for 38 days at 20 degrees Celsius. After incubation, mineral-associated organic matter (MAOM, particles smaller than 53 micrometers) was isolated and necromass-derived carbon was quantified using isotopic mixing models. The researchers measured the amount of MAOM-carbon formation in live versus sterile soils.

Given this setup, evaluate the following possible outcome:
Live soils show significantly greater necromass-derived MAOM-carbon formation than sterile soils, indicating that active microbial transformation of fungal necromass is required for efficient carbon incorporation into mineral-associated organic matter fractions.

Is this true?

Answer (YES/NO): NO